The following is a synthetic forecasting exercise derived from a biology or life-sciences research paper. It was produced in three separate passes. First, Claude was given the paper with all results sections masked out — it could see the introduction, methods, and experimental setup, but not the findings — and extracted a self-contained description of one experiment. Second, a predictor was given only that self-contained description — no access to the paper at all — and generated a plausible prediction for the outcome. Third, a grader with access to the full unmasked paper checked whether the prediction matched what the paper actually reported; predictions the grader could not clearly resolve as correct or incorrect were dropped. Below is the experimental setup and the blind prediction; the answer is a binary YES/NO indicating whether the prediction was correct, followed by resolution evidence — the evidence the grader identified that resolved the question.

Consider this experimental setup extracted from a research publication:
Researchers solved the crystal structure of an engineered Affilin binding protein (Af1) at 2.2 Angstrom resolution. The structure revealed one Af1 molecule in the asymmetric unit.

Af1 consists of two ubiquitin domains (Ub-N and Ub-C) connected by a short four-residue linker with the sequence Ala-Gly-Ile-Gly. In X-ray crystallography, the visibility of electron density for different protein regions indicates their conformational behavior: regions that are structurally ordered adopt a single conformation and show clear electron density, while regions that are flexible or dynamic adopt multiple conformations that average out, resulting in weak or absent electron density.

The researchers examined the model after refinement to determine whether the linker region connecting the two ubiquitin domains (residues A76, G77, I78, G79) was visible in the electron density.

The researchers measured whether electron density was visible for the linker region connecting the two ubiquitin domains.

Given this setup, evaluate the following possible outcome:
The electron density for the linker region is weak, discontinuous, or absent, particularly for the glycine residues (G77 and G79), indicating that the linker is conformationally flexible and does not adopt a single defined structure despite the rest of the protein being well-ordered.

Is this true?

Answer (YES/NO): YES